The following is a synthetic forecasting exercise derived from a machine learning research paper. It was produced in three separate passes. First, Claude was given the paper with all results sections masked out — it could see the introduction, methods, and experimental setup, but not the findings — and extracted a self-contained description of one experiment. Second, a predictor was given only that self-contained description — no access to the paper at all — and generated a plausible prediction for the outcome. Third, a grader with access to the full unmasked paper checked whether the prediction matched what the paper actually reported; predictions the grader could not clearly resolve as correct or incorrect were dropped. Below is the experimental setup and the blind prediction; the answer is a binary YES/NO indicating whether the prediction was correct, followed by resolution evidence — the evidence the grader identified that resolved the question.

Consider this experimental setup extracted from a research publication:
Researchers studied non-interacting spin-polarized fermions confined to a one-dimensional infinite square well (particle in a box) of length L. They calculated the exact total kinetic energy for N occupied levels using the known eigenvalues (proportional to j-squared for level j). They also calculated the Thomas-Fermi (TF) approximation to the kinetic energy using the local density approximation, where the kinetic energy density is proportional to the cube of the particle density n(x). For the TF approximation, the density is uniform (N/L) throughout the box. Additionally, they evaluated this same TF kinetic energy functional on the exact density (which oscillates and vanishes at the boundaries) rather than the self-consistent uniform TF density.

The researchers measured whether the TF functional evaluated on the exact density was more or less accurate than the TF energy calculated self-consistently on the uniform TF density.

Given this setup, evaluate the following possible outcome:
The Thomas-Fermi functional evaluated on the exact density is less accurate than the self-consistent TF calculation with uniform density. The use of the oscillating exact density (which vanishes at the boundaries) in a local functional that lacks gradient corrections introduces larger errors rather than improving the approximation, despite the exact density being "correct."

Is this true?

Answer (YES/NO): NO